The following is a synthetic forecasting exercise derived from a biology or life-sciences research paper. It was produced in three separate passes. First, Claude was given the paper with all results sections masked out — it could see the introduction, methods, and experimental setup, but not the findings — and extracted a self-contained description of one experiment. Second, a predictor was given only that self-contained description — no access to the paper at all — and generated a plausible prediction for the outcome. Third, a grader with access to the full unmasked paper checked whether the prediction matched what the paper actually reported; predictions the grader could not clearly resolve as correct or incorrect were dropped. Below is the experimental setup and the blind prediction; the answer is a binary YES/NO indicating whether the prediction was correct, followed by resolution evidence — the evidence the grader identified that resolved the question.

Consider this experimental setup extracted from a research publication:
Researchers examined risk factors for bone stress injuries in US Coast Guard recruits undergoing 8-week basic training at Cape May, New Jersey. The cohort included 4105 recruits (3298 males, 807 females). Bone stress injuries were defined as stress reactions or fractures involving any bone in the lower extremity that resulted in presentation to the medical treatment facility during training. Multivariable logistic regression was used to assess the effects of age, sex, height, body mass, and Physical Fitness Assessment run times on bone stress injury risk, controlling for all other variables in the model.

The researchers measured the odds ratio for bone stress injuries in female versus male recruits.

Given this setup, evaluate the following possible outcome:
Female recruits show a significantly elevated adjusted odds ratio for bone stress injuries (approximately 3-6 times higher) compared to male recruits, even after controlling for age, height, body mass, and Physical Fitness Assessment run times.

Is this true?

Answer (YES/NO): YES